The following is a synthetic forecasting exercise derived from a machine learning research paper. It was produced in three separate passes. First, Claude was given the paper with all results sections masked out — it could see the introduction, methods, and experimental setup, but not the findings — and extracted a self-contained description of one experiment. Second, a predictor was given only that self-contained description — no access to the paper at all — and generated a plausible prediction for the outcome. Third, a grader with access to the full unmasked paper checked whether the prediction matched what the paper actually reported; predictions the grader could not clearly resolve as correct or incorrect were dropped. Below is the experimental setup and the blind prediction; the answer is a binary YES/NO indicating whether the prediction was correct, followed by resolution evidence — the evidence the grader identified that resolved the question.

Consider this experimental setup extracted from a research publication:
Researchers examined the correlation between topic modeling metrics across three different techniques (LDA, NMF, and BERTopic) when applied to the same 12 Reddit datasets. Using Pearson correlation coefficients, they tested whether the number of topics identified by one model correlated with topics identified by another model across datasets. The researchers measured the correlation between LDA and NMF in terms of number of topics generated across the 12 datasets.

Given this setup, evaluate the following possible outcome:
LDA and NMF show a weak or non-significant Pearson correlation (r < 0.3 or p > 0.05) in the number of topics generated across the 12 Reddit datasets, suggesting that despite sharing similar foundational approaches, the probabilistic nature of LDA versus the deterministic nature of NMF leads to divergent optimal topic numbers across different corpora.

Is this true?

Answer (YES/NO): NO